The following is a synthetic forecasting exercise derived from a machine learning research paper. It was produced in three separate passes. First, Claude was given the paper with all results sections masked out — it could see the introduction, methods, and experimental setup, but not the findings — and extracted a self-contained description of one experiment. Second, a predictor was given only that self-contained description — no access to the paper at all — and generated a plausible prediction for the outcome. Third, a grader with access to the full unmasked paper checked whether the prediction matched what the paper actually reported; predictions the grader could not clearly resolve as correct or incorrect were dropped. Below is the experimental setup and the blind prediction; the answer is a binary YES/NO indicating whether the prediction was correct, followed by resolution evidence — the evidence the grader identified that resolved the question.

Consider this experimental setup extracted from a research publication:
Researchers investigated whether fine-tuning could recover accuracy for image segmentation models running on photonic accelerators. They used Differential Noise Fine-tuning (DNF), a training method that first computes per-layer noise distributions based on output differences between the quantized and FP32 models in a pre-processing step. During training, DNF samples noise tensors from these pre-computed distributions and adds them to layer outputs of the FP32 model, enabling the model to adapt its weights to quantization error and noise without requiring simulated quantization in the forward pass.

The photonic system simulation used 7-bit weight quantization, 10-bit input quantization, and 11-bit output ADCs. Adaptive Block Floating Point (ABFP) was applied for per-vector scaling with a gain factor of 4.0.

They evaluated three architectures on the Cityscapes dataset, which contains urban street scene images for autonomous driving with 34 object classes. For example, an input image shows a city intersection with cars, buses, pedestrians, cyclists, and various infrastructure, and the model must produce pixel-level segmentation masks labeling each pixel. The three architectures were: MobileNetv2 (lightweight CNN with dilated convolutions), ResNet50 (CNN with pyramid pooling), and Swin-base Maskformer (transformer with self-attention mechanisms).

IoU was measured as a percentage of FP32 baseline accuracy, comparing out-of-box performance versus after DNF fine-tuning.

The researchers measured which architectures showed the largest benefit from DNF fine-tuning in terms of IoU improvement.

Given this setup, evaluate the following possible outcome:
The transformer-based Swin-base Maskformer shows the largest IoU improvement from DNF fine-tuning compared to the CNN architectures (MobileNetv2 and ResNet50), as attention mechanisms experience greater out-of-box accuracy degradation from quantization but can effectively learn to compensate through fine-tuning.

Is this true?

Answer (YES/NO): NO